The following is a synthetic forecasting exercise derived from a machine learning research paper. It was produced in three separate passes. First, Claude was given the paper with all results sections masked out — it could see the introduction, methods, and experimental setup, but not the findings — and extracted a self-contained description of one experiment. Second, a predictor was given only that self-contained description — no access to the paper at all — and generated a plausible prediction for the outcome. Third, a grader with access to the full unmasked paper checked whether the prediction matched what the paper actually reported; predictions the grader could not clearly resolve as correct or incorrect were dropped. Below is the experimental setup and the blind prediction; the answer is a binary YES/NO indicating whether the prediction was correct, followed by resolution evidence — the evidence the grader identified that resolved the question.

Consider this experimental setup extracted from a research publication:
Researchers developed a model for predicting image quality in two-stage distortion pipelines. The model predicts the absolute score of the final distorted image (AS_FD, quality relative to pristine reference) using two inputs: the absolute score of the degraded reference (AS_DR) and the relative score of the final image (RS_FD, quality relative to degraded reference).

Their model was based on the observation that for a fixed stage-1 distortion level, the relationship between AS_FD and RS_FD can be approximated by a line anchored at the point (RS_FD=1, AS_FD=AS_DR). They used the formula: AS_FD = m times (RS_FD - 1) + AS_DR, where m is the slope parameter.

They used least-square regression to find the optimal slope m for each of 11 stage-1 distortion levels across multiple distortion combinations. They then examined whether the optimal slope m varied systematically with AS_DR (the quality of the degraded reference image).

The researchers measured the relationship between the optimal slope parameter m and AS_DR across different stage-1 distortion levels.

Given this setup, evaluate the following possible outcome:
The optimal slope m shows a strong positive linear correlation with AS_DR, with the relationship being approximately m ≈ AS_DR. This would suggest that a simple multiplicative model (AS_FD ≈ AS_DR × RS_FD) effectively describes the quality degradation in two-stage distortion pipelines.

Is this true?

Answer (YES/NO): NO